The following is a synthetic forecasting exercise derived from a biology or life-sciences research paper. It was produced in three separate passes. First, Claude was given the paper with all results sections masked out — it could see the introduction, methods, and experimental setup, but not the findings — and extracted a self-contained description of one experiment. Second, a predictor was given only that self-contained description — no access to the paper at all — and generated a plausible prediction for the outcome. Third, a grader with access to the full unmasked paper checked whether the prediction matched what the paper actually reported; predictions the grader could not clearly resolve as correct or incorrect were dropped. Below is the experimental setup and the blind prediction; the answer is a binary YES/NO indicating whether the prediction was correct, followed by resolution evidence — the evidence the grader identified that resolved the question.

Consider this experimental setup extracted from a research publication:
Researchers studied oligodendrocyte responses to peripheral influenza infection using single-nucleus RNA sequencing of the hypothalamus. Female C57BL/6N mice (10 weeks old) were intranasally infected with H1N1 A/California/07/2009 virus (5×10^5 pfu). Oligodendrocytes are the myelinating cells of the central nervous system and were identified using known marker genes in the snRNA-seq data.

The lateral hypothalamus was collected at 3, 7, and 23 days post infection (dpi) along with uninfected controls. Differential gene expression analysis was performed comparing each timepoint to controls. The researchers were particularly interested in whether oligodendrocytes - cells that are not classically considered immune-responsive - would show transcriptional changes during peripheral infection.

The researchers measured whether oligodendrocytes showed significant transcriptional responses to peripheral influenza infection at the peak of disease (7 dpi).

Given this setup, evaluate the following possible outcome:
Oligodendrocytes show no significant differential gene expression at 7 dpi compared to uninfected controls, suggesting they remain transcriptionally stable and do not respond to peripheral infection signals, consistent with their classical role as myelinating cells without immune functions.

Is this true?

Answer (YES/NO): NO